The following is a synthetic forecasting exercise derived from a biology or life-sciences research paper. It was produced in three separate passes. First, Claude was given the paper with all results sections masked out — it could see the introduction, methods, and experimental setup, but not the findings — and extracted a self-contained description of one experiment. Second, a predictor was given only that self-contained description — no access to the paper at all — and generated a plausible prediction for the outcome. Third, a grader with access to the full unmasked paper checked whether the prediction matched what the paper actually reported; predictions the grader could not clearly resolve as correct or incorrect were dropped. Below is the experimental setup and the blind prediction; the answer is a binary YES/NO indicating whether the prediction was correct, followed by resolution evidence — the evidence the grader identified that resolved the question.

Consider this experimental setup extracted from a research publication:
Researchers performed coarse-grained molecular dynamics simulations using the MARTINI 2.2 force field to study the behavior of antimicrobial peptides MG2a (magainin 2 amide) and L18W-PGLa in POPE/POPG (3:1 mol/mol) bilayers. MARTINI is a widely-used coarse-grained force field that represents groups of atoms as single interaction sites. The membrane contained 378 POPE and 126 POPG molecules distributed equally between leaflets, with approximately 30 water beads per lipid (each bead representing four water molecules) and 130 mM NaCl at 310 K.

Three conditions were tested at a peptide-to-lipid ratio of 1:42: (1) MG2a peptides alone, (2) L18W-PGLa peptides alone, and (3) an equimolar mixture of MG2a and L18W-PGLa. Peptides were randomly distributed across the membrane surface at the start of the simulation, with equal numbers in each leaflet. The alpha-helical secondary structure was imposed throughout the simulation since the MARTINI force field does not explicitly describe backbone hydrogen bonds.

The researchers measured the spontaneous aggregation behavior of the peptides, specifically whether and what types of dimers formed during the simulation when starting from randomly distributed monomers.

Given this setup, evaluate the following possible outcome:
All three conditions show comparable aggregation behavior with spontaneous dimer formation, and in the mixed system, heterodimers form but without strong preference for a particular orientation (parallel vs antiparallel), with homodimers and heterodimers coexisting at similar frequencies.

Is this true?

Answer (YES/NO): NO